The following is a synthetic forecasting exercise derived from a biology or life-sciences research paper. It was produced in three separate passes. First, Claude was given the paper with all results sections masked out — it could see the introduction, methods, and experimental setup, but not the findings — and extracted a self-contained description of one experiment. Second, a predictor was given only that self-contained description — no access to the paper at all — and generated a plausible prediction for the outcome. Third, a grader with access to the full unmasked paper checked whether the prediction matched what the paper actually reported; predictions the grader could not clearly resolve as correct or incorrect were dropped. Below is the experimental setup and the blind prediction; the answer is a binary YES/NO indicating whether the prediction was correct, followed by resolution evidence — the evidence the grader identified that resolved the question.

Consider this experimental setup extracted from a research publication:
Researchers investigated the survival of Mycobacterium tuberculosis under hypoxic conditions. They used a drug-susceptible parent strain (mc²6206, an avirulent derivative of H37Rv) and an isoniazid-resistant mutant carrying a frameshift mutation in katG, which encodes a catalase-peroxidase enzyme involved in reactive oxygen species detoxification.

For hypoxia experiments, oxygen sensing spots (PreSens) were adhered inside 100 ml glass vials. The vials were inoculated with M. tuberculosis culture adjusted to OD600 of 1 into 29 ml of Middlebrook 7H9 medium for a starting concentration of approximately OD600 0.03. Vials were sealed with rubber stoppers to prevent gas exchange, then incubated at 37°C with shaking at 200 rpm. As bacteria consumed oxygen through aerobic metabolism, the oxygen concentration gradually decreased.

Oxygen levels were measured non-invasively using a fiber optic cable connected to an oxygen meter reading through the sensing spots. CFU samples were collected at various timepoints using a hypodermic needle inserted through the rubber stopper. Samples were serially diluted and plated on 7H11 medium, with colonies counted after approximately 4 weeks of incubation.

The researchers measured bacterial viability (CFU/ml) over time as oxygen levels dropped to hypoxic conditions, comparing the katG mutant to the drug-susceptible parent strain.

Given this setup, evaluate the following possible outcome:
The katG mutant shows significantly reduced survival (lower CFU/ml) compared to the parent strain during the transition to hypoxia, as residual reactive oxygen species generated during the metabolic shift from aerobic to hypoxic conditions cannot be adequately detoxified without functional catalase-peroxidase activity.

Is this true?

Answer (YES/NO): NO